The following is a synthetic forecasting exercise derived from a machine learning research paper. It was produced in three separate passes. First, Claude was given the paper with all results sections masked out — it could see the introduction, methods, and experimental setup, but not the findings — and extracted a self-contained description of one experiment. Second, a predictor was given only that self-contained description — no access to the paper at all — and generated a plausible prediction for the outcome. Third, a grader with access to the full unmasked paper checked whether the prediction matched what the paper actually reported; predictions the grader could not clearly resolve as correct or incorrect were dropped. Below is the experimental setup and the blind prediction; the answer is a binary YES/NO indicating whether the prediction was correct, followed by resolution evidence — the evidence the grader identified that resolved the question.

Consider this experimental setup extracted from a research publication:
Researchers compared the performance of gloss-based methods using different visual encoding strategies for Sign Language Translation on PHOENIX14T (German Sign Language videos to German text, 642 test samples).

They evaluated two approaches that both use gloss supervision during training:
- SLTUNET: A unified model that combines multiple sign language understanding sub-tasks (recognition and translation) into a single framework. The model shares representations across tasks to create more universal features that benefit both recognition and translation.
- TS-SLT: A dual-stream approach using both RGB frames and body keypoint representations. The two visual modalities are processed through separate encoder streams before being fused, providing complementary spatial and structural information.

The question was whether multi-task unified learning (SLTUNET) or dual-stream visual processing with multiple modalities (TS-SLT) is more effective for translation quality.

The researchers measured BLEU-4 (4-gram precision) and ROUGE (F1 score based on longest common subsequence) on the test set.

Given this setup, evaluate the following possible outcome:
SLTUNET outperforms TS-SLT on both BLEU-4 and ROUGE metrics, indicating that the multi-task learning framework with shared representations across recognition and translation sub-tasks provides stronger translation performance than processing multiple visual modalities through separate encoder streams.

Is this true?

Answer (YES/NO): NO